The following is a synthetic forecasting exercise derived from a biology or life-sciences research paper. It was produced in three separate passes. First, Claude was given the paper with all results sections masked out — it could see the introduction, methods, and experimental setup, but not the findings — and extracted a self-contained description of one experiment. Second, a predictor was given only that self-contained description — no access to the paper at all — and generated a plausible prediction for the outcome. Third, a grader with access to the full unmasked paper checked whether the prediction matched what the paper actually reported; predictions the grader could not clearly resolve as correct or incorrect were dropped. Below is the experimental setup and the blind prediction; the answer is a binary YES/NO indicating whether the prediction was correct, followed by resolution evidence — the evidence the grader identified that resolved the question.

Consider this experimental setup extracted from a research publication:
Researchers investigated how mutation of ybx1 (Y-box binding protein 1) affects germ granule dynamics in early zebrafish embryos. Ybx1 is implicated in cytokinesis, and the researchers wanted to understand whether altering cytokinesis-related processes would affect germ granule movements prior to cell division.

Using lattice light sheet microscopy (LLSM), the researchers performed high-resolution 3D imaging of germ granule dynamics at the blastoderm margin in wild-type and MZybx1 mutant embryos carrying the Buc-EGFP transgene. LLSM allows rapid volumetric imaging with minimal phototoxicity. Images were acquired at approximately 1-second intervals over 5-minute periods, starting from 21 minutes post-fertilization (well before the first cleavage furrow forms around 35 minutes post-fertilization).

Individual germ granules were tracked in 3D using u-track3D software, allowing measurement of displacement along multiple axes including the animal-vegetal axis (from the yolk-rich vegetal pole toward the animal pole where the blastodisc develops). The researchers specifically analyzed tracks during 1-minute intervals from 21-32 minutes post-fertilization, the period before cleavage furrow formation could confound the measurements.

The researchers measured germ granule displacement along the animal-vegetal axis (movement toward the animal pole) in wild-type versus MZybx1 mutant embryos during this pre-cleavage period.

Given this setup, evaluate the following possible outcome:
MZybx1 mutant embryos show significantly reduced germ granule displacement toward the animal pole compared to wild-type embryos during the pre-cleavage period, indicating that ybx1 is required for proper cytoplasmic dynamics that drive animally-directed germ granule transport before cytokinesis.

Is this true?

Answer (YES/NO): YES